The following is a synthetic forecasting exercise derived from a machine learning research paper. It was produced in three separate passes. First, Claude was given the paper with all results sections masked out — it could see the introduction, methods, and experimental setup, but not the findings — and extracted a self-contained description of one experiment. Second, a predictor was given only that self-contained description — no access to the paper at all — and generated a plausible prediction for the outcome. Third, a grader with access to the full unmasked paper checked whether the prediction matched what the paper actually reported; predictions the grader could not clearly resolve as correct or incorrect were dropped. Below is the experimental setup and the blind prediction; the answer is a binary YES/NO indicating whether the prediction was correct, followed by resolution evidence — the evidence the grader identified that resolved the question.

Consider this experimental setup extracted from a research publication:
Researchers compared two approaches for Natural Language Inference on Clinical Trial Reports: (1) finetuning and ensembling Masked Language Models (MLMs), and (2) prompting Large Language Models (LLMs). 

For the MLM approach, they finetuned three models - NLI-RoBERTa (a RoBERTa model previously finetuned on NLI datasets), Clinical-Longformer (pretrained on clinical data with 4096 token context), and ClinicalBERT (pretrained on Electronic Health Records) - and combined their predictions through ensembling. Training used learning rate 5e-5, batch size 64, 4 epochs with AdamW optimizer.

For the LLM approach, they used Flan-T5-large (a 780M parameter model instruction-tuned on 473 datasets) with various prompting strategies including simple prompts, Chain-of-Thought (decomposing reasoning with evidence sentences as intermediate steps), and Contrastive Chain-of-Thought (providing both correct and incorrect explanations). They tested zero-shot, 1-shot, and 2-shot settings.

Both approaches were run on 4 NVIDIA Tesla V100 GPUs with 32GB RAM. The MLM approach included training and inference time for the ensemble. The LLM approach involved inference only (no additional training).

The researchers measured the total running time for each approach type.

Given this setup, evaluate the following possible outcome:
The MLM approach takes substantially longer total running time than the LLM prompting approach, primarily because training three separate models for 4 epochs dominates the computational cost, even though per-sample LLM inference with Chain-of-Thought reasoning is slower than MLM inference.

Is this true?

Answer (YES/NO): NO